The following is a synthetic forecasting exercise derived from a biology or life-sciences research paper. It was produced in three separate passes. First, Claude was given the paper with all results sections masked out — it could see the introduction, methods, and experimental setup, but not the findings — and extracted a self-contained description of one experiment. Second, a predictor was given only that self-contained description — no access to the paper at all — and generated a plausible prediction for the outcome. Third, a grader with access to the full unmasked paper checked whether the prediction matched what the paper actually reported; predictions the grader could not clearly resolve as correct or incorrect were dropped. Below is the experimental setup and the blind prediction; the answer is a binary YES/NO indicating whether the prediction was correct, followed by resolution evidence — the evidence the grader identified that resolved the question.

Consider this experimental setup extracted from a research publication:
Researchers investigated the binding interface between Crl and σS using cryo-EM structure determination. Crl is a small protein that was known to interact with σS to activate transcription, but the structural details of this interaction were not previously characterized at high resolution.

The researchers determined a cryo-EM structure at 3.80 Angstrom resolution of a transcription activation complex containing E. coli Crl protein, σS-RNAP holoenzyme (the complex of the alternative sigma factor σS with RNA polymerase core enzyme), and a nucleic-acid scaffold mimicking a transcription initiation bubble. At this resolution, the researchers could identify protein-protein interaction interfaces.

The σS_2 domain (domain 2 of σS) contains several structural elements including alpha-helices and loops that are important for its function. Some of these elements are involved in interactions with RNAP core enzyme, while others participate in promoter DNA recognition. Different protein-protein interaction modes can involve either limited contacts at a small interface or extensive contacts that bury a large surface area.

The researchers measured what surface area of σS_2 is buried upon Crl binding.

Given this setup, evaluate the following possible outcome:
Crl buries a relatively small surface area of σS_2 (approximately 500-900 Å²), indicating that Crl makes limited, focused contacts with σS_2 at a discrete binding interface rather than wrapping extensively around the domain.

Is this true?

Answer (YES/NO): YES